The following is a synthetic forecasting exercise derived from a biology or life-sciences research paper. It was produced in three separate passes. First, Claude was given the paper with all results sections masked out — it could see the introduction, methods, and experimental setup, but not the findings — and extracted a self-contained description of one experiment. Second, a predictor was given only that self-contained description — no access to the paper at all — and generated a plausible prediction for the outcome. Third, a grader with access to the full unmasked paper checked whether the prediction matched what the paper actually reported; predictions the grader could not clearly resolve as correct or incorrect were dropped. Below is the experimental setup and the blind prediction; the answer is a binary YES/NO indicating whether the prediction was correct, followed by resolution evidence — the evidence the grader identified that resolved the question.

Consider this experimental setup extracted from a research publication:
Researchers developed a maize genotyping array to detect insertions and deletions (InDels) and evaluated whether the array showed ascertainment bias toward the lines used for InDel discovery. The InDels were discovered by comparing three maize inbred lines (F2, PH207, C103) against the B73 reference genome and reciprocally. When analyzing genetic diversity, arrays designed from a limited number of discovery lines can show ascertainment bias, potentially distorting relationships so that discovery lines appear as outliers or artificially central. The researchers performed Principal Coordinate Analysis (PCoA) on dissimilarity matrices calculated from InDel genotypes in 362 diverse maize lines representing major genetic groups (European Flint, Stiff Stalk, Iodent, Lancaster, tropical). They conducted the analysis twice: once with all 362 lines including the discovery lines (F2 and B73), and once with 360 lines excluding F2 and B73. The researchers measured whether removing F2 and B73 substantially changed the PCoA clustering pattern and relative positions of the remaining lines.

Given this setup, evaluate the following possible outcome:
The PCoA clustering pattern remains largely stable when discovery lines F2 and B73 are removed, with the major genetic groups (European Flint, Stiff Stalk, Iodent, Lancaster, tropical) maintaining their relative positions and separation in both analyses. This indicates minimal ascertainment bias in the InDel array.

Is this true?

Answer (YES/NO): NO